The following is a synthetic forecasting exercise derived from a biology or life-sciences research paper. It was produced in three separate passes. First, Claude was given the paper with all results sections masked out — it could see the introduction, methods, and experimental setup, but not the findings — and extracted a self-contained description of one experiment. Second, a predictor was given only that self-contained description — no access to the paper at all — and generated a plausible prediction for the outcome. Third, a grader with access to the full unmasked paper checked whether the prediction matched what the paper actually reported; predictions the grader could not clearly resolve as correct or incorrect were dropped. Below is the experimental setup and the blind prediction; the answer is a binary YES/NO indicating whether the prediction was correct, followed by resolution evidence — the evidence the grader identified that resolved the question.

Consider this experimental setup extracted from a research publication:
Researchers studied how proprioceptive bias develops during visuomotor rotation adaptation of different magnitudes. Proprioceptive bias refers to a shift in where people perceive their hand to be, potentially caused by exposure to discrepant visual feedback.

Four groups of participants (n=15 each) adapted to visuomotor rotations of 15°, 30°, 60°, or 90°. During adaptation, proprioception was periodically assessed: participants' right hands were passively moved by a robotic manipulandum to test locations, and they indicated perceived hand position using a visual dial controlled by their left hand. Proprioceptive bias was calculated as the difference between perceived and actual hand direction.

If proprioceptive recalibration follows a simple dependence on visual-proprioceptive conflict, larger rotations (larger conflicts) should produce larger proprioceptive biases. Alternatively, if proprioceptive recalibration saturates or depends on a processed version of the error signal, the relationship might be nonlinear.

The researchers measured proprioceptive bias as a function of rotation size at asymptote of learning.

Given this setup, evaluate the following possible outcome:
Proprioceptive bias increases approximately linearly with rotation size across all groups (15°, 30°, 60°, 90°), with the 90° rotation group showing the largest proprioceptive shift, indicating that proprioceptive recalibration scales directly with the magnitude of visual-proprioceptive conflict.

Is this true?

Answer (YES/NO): NO